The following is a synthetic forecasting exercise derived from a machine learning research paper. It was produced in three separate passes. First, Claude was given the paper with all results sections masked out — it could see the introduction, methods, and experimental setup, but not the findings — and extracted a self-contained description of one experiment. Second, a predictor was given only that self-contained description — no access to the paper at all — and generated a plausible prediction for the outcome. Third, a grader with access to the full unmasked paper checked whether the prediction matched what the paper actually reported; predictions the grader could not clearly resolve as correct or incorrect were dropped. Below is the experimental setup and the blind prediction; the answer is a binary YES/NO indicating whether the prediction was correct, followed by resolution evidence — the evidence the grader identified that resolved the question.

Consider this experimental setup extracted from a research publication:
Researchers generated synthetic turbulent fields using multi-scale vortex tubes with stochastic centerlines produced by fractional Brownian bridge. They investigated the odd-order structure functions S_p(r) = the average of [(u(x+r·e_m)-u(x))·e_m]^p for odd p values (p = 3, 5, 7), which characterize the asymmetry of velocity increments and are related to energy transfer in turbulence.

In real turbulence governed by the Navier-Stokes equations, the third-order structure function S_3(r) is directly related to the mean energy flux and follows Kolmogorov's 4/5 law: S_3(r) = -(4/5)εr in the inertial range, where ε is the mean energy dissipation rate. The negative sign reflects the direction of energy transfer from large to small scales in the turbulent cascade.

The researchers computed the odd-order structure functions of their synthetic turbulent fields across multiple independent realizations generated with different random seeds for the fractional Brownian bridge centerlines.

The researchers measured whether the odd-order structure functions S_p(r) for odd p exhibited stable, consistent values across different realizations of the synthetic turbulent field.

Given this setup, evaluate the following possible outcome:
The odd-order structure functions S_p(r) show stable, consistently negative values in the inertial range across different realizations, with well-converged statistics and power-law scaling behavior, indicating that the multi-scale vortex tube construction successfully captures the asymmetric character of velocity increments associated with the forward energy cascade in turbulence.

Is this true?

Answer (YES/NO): NO